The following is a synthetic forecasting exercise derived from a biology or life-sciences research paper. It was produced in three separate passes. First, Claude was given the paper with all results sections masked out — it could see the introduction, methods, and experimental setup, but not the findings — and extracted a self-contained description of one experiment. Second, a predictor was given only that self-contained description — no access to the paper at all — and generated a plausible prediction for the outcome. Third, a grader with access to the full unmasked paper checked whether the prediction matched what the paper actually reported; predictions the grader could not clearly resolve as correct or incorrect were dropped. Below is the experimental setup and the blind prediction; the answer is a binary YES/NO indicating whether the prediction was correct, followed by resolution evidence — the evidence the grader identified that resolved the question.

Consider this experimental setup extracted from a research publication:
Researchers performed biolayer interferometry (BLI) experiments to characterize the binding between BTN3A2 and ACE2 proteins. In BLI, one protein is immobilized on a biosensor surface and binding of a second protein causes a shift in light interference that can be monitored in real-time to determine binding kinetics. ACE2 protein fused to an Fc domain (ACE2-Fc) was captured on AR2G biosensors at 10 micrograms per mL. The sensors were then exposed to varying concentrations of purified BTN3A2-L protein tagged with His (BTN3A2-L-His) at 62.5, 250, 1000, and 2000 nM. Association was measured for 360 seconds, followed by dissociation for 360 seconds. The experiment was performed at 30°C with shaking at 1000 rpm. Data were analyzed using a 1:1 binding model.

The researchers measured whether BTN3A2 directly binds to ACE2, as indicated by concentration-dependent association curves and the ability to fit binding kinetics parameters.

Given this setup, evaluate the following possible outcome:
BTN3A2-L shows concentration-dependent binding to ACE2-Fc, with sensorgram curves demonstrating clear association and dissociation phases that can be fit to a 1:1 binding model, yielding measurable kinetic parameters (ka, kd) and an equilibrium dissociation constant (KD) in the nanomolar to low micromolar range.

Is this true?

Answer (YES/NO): YES